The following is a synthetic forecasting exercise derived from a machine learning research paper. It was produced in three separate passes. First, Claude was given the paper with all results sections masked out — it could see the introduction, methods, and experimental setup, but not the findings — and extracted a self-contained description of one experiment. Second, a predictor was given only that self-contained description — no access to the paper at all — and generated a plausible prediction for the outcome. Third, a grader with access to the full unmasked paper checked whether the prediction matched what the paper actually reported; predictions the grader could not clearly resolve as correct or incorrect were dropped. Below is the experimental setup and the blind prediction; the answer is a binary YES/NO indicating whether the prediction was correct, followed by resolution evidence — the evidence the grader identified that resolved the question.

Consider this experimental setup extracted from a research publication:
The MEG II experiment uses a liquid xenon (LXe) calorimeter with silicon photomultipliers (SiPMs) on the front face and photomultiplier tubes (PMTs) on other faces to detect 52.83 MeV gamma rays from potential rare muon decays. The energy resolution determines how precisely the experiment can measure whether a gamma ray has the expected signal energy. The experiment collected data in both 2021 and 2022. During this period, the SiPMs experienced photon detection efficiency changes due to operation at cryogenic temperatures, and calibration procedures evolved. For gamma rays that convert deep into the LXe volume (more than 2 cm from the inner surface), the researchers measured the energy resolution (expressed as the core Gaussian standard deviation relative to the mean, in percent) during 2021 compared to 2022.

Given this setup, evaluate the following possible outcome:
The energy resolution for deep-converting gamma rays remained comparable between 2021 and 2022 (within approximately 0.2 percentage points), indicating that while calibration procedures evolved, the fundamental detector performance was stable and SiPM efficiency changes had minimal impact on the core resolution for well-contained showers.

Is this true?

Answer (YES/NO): NO